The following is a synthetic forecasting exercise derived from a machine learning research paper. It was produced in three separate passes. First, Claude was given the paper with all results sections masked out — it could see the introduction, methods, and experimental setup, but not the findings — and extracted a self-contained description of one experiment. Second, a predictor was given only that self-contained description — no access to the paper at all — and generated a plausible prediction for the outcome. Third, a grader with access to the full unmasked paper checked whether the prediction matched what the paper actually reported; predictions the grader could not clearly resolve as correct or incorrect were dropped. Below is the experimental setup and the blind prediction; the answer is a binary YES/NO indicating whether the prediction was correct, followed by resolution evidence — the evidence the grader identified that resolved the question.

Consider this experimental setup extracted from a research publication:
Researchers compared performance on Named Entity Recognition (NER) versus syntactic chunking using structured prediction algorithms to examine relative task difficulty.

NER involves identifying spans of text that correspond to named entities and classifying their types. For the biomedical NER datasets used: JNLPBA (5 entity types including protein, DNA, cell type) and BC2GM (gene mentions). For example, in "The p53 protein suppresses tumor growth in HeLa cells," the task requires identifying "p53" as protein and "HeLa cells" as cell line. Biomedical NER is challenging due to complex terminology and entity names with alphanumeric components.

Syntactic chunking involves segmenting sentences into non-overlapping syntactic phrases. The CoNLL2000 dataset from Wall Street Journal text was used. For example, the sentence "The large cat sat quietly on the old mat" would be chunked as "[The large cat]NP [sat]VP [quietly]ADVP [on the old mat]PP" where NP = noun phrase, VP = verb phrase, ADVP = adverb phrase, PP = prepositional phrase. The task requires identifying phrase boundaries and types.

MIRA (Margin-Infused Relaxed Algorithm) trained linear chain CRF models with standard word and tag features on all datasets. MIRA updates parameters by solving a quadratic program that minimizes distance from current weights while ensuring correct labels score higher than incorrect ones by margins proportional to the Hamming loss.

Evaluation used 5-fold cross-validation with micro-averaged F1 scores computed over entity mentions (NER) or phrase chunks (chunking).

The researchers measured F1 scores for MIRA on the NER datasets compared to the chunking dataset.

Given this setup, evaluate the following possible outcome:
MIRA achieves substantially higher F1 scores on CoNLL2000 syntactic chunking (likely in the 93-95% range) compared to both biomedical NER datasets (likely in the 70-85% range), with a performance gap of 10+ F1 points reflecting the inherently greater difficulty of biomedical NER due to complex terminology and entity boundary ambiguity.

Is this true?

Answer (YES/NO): NO